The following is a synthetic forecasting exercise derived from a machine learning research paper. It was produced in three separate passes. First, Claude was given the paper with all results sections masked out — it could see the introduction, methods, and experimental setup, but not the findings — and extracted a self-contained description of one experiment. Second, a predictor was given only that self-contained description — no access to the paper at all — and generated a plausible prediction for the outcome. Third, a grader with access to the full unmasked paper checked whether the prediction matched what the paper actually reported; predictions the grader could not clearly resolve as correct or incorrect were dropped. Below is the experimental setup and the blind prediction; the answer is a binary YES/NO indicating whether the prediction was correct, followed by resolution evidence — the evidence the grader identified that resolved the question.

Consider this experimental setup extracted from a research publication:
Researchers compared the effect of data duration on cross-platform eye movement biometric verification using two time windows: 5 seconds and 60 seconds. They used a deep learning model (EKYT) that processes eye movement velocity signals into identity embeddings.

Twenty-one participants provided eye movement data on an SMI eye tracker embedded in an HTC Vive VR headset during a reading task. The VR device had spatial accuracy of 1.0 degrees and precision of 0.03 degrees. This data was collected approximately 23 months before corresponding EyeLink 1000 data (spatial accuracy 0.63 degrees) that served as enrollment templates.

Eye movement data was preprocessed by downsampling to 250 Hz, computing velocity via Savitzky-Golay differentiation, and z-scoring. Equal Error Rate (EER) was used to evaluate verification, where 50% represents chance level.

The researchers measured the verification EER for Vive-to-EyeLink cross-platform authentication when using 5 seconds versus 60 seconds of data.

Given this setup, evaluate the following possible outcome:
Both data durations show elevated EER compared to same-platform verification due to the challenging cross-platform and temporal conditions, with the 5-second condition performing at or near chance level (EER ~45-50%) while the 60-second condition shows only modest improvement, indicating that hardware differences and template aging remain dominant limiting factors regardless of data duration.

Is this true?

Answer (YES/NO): NO